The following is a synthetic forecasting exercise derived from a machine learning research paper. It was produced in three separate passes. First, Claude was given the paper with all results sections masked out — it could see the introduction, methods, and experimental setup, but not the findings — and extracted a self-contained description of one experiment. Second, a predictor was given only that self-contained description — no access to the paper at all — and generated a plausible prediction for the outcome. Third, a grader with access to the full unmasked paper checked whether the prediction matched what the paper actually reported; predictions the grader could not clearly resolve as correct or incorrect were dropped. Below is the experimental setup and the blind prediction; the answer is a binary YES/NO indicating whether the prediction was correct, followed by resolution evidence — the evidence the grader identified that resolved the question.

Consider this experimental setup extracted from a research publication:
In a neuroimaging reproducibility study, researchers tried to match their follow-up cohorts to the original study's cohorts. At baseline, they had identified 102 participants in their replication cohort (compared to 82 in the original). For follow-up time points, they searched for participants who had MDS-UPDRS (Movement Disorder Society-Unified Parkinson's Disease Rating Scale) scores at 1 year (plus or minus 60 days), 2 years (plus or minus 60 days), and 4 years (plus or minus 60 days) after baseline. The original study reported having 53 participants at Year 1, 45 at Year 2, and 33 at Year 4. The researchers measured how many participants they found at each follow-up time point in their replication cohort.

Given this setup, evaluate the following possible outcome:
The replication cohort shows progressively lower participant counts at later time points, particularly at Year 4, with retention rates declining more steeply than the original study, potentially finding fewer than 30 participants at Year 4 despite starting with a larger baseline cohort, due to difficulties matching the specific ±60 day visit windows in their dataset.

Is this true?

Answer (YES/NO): NO